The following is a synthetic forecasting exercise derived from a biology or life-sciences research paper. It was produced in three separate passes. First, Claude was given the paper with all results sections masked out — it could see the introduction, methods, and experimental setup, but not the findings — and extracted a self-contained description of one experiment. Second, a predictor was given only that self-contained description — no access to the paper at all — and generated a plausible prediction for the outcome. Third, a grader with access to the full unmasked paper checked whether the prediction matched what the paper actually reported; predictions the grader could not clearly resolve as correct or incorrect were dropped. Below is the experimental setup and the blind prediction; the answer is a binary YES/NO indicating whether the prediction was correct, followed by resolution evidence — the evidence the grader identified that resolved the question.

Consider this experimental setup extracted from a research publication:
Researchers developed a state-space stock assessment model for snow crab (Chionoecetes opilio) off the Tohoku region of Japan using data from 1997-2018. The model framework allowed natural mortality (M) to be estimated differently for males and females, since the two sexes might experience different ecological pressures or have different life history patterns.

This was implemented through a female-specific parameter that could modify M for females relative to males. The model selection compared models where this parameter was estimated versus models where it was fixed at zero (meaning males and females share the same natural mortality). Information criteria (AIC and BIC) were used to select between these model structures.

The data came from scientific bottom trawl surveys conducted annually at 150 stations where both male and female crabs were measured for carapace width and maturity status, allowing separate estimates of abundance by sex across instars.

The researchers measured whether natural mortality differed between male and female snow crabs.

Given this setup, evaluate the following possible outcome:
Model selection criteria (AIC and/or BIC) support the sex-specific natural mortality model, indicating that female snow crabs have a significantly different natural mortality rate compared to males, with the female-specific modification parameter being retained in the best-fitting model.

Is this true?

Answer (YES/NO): NO